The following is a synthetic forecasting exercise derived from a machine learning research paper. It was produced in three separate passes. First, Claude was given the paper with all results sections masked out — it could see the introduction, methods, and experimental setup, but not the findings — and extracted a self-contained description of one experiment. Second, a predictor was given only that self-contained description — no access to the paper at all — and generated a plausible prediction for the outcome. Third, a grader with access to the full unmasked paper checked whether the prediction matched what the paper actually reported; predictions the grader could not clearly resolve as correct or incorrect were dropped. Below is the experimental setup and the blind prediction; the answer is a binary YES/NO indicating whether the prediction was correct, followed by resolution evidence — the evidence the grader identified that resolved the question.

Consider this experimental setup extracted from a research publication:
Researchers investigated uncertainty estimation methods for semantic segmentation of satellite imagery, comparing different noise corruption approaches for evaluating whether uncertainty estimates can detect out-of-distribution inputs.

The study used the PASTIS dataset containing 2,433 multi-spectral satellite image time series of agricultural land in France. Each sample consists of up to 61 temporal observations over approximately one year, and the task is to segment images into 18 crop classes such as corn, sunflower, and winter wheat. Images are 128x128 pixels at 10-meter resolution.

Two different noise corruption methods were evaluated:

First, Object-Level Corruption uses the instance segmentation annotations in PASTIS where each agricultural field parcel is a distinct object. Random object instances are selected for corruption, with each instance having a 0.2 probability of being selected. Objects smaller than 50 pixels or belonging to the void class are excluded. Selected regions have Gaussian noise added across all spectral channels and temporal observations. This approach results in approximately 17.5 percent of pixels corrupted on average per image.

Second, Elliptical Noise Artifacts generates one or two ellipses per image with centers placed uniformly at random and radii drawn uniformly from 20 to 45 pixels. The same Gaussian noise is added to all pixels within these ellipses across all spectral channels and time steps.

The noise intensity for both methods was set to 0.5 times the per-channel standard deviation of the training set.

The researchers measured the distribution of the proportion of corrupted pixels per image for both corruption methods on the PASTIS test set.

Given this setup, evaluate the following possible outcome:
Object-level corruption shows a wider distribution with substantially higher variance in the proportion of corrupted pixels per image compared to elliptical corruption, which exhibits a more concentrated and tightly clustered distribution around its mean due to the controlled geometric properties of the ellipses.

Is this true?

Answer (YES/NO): YES